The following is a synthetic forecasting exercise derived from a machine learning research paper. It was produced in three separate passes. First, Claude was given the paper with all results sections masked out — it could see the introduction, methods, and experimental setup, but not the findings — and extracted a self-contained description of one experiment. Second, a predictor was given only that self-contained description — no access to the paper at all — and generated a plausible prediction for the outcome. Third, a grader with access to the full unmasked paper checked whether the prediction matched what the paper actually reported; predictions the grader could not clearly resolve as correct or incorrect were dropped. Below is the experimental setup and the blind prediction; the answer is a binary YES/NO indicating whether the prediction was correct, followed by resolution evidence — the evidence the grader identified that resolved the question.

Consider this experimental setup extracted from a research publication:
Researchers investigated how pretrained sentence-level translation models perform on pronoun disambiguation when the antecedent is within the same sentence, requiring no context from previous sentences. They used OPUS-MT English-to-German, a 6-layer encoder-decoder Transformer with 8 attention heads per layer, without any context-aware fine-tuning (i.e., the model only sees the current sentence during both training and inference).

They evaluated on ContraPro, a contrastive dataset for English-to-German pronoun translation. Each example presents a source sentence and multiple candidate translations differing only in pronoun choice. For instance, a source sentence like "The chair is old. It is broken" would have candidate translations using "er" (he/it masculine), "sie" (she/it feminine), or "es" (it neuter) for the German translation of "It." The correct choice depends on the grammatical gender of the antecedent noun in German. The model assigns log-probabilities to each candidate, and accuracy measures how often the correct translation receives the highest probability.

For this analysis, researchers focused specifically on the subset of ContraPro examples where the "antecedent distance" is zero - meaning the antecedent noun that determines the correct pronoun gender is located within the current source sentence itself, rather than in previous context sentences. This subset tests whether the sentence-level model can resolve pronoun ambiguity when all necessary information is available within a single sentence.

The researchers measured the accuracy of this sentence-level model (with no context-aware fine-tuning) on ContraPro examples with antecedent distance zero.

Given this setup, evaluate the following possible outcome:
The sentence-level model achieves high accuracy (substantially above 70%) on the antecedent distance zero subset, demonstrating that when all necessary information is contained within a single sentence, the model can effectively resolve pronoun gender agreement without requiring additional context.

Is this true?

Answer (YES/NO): YES